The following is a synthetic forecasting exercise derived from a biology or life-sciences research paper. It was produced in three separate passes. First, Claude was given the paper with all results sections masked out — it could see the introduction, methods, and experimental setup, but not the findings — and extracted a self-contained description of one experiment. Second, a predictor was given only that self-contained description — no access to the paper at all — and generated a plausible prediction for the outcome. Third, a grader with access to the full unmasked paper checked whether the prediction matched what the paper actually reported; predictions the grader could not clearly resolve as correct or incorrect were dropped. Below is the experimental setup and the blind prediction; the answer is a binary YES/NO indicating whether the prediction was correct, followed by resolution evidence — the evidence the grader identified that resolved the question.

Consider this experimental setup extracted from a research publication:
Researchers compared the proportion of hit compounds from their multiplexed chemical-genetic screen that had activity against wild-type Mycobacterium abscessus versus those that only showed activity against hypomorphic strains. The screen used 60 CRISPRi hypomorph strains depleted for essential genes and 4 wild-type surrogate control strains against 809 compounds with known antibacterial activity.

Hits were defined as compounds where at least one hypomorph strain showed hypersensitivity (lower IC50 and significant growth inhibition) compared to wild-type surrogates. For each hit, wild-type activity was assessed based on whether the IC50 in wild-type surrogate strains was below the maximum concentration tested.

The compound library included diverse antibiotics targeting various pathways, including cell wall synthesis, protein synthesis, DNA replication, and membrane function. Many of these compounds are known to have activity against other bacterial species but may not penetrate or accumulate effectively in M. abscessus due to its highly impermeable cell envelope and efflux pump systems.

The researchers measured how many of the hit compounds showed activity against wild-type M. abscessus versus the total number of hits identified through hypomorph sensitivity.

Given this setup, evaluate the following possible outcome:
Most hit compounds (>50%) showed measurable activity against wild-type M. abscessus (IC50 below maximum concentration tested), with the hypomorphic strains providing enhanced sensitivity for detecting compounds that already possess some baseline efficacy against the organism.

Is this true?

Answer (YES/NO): NO